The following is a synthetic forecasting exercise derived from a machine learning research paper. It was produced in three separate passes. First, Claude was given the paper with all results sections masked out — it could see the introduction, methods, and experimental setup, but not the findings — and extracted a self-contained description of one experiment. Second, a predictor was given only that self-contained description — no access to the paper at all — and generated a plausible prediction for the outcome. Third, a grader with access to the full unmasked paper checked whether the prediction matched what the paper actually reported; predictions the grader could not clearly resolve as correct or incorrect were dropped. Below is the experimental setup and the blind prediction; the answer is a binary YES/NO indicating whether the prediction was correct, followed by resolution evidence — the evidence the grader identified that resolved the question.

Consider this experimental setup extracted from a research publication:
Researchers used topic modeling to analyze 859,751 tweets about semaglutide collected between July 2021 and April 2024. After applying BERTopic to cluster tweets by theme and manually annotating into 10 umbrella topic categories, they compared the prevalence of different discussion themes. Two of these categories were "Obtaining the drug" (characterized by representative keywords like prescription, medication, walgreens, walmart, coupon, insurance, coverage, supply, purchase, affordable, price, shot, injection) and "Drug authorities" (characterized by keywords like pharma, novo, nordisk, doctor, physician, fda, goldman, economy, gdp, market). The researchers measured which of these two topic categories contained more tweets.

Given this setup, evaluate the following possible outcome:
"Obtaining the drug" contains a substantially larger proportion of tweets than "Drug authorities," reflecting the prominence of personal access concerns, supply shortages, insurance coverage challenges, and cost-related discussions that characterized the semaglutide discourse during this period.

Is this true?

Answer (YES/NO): NO